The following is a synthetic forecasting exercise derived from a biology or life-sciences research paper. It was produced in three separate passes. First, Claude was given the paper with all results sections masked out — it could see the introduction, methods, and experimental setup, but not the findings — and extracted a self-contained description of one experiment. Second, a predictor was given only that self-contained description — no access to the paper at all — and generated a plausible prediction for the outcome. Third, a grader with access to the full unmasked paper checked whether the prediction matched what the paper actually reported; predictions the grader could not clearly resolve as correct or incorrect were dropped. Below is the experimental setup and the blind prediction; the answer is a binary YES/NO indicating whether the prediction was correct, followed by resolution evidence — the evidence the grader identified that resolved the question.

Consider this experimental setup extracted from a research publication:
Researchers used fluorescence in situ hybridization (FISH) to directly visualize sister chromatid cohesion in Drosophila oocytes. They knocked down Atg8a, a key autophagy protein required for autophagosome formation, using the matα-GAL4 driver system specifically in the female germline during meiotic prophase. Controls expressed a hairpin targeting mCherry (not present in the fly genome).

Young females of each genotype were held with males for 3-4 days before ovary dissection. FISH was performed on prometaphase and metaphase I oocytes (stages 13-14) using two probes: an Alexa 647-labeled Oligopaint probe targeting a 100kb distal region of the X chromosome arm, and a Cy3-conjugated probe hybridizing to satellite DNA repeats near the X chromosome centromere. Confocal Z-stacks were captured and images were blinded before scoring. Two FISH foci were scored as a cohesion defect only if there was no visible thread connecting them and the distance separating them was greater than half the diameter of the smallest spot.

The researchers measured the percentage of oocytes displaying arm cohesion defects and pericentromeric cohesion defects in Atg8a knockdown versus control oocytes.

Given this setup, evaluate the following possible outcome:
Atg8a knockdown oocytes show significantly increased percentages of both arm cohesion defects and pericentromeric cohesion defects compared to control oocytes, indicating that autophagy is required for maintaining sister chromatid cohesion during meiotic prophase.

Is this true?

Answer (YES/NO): NO